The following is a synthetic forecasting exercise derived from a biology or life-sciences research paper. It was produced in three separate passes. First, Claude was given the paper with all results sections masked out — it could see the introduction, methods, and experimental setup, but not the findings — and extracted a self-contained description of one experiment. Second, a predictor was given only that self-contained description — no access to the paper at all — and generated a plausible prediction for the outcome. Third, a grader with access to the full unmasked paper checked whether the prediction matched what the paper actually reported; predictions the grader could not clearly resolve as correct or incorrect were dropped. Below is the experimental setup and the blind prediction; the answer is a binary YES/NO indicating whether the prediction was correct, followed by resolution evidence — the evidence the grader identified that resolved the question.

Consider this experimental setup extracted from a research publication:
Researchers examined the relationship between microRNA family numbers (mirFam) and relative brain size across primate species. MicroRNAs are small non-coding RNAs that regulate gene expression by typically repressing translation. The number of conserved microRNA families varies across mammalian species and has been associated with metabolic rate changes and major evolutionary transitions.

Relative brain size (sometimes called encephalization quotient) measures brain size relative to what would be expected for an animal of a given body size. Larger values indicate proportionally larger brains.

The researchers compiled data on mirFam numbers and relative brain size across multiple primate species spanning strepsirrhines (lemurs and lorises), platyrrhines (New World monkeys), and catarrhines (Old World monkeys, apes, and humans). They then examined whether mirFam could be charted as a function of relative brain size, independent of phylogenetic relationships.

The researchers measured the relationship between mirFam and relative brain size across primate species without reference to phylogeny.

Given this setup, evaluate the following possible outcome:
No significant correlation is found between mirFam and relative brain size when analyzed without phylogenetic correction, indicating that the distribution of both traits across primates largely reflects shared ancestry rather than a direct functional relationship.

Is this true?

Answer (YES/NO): NO